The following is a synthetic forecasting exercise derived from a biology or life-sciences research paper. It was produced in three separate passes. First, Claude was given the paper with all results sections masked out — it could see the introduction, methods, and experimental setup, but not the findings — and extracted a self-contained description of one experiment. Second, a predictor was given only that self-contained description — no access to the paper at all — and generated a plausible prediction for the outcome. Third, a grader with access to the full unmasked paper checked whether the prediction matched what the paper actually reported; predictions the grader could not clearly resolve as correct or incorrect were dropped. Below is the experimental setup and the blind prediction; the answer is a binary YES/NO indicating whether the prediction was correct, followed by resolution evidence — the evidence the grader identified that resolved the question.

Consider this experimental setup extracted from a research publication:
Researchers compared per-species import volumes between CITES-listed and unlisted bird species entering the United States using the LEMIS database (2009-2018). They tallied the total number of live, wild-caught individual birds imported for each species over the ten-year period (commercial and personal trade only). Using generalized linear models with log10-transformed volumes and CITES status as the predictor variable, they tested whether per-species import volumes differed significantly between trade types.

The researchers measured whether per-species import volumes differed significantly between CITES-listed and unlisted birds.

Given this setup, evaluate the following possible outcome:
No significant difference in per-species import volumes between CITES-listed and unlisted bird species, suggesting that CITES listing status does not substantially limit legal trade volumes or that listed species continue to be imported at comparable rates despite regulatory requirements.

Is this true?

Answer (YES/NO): NO